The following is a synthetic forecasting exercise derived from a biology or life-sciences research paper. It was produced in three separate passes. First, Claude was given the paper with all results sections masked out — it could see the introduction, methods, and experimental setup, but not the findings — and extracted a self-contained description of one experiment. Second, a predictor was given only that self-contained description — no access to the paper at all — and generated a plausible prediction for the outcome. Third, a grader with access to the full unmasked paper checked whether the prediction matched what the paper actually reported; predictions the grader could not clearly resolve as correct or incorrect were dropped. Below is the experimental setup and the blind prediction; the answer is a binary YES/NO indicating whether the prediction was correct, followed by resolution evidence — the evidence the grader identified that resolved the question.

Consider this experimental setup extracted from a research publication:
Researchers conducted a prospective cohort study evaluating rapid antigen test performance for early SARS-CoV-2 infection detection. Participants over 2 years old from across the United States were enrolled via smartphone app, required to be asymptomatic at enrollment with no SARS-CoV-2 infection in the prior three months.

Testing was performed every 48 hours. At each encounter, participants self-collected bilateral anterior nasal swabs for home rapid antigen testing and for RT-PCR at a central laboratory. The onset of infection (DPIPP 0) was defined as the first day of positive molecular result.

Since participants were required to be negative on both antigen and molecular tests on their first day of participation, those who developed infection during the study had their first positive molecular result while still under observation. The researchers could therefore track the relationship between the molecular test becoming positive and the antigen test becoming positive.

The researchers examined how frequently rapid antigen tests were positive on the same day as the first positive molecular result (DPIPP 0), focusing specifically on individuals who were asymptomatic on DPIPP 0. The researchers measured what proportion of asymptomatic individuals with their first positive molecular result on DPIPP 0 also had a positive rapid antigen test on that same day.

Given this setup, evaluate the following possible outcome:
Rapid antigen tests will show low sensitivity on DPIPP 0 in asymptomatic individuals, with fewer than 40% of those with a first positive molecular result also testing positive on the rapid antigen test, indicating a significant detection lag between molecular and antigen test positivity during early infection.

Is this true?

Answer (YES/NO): YES